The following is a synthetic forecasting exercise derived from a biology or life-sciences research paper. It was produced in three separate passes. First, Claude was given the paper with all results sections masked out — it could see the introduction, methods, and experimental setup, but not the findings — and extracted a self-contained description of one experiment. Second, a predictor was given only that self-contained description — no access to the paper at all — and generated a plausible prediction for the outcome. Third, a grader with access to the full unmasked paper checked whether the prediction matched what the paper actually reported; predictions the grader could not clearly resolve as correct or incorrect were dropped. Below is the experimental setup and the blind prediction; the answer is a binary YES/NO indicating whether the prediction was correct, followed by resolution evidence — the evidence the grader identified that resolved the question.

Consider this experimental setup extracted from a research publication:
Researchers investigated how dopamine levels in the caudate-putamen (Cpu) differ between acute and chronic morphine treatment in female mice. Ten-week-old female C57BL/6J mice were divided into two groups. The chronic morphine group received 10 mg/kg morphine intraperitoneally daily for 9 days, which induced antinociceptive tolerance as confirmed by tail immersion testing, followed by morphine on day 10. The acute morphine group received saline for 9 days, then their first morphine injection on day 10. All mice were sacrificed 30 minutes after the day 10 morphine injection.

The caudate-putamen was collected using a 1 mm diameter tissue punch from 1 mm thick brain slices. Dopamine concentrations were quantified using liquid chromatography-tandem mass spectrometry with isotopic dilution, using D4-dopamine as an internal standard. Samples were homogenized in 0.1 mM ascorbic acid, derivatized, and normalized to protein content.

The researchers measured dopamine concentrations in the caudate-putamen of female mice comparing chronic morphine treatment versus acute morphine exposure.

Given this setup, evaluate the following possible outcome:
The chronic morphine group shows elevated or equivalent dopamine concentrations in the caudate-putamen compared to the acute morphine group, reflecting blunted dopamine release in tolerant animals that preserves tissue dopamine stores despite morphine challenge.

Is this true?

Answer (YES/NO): YES